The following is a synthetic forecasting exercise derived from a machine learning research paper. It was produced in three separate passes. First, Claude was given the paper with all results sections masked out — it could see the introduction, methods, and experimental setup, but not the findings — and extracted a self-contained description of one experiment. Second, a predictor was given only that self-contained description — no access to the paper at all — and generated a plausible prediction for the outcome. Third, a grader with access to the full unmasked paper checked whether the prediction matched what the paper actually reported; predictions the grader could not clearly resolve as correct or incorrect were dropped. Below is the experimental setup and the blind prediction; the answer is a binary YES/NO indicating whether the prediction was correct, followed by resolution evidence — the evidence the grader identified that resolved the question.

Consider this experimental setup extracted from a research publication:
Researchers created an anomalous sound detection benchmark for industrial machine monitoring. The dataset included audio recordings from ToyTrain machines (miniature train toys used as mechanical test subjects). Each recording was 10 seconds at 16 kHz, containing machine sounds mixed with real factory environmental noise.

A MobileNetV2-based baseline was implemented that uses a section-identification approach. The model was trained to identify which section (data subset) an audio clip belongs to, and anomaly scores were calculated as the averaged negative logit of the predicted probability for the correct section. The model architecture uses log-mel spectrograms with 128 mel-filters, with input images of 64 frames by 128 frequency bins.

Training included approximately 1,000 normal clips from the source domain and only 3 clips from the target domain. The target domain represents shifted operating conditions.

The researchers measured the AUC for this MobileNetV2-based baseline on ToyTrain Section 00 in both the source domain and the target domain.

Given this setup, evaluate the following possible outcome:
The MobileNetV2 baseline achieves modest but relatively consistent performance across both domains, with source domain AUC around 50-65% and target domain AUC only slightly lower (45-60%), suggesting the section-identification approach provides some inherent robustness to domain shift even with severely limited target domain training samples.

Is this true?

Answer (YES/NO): NO